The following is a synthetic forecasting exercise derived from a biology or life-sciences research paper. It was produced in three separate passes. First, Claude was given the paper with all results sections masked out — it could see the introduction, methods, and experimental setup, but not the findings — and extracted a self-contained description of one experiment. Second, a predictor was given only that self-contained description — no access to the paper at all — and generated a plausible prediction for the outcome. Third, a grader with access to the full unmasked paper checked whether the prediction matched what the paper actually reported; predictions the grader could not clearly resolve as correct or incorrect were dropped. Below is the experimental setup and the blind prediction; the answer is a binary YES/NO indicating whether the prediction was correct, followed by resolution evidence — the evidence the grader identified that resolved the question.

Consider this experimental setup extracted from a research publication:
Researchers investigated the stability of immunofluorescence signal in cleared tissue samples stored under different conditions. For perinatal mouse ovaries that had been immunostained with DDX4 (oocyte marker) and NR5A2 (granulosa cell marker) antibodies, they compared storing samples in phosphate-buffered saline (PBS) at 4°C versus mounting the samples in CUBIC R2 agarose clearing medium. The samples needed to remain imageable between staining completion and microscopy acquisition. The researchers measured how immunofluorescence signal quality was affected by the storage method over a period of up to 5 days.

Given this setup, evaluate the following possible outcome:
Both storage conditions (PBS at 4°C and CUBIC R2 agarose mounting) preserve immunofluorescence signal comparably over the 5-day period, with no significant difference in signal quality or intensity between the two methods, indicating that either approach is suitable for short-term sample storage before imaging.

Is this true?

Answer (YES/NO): NO